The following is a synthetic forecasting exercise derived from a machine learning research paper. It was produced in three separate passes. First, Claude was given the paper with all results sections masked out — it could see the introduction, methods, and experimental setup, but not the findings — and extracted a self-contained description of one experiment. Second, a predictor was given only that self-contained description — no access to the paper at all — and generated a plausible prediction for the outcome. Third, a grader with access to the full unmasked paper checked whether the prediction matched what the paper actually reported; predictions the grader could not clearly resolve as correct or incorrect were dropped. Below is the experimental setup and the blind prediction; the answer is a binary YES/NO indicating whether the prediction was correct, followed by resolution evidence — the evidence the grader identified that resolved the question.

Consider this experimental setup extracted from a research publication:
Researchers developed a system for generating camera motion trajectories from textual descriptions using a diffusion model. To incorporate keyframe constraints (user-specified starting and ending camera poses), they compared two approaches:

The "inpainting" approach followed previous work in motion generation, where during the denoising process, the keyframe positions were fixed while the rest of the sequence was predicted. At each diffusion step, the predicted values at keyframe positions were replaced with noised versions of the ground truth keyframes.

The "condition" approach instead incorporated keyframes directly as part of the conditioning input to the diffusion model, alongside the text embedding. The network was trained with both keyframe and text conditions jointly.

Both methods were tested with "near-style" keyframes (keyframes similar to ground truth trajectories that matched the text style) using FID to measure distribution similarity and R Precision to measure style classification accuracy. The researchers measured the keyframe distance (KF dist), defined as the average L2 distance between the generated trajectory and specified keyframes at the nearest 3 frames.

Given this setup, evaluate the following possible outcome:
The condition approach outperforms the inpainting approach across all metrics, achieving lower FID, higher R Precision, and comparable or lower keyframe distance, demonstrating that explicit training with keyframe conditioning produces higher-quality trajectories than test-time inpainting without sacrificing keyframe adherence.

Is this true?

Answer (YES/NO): YES